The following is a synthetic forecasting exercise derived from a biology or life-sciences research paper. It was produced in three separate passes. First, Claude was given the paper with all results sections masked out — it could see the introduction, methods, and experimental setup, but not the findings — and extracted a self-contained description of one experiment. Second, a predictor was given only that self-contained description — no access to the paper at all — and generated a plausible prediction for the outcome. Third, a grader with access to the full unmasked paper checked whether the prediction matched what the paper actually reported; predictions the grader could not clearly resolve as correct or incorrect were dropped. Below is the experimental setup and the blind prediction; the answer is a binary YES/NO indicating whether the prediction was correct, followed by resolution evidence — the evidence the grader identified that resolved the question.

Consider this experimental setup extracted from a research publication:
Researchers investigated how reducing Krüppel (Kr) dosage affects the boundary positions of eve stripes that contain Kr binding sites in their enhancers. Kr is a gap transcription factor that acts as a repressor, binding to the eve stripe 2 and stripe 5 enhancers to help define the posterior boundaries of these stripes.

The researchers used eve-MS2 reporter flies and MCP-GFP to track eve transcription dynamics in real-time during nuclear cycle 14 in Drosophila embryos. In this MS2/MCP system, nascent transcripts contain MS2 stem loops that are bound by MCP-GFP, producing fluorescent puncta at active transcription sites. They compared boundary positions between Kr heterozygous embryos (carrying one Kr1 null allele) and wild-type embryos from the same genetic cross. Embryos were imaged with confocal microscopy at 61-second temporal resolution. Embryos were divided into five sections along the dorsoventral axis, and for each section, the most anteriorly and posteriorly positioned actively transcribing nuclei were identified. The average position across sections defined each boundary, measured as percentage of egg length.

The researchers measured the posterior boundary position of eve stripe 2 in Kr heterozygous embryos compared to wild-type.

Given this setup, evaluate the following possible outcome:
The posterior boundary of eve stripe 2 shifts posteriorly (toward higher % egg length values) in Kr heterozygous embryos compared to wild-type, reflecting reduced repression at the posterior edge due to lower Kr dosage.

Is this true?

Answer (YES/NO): YES